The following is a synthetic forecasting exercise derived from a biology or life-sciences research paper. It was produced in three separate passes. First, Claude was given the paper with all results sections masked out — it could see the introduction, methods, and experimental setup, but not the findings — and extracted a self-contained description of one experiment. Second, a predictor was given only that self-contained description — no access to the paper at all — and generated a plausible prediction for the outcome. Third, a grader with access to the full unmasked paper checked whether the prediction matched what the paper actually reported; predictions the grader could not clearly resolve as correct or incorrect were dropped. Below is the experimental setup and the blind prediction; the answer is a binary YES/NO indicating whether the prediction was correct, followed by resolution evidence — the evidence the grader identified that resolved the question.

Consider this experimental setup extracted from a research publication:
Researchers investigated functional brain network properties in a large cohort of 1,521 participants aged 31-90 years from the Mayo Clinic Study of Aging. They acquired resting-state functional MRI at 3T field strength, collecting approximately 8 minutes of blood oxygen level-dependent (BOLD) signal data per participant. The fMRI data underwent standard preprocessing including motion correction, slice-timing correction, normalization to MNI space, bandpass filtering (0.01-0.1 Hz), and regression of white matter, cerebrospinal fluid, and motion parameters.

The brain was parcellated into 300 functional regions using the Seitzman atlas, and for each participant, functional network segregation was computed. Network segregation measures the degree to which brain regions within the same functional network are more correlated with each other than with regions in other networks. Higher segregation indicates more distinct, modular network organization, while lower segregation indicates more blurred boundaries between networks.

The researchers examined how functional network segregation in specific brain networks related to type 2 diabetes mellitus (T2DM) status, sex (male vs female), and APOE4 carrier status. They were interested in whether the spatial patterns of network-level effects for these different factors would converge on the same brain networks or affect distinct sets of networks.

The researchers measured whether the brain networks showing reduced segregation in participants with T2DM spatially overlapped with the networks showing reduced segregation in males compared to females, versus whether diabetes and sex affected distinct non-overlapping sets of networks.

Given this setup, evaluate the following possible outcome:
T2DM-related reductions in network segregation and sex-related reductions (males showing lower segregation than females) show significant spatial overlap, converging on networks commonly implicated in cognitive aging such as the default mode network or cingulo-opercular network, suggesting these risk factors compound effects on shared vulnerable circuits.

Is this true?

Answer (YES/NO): YES